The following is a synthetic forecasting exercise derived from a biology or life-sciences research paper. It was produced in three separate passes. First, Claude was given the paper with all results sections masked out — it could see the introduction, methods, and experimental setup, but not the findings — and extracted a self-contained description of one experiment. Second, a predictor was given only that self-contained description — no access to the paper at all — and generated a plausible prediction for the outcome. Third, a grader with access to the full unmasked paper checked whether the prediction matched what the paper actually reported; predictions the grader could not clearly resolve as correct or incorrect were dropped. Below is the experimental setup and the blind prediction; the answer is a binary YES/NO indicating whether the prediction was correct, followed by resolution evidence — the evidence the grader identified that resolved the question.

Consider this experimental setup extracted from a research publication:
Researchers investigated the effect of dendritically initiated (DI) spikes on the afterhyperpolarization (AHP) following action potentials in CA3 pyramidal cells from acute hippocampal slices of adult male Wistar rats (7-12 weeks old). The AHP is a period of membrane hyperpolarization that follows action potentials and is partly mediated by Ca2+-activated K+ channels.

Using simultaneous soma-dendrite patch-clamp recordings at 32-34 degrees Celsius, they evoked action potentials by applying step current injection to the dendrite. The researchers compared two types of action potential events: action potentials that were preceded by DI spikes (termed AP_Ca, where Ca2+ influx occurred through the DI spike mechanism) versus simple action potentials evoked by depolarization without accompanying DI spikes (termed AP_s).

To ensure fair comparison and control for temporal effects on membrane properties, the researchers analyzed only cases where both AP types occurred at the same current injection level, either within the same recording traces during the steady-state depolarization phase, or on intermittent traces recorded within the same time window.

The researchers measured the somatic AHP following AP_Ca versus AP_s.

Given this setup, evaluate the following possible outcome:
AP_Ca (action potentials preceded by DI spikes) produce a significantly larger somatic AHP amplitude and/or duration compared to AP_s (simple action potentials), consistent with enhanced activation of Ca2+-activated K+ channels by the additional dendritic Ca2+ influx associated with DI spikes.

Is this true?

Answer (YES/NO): YES